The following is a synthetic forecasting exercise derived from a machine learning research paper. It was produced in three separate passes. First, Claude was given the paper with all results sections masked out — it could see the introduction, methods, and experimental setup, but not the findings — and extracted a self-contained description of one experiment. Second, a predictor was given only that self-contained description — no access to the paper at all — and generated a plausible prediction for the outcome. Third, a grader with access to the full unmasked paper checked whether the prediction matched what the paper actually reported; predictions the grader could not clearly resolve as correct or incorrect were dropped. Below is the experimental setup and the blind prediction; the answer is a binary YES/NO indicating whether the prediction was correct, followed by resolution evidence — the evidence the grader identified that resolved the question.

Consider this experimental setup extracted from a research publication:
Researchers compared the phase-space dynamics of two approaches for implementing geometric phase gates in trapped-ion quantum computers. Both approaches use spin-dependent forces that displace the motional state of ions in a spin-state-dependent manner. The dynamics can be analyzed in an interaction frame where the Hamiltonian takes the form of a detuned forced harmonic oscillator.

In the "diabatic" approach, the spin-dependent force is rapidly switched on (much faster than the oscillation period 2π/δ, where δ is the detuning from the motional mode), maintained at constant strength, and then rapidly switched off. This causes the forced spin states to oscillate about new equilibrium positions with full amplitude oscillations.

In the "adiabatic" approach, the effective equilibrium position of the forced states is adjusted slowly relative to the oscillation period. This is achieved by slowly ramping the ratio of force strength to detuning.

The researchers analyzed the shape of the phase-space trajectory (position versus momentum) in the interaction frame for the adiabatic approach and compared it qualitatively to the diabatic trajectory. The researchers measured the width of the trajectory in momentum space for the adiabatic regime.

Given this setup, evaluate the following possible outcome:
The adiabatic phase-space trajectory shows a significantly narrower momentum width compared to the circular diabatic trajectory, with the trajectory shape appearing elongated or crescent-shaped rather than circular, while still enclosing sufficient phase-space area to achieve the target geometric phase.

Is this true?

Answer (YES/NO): YES